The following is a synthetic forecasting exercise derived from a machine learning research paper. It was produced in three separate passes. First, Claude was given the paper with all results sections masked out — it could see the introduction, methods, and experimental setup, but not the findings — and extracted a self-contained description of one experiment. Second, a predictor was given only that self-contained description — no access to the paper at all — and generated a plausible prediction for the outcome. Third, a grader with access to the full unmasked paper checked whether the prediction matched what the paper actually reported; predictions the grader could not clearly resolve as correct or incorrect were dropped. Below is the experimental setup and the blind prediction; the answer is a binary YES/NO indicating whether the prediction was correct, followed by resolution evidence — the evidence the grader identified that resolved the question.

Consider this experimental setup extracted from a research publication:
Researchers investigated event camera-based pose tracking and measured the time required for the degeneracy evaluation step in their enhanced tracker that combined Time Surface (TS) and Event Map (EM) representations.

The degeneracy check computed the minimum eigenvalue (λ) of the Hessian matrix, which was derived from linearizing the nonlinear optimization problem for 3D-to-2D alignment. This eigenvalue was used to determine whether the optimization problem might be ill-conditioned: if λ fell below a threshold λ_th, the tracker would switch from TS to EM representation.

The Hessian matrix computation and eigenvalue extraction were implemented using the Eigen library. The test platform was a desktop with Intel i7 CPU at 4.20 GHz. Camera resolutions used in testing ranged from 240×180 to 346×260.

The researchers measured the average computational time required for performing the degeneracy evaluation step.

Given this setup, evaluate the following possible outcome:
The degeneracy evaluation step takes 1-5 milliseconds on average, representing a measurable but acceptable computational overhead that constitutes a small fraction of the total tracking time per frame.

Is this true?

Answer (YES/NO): NO